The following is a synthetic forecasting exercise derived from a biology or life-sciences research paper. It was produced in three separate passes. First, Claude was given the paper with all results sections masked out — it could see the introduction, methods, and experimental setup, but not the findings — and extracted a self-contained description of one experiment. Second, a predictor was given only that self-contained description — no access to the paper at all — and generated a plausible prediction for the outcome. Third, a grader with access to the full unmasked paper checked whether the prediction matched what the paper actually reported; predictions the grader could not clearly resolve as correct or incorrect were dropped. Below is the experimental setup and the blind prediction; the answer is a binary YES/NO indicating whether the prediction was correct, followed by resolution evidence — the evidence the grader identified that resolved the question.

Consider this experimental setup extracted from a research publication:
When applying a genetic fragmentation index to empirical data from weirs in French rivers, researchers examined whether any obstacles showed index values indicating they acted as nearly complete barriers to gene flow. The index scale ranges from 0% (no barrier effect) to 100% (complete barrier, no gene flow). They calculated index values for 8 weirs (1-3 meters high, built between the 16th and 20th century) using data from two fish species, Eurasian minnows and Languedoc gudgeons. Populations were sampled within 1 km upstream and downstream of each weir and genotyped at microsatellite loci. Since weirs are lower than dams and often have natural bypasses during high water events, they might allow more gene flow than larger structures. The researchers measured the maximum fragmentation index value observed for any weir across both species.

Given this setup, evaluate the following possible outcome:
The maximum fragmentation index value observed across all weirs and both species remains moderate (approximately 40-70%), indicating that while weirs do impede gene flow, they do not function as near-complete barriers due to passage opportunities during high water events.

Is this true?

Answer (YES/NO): YES